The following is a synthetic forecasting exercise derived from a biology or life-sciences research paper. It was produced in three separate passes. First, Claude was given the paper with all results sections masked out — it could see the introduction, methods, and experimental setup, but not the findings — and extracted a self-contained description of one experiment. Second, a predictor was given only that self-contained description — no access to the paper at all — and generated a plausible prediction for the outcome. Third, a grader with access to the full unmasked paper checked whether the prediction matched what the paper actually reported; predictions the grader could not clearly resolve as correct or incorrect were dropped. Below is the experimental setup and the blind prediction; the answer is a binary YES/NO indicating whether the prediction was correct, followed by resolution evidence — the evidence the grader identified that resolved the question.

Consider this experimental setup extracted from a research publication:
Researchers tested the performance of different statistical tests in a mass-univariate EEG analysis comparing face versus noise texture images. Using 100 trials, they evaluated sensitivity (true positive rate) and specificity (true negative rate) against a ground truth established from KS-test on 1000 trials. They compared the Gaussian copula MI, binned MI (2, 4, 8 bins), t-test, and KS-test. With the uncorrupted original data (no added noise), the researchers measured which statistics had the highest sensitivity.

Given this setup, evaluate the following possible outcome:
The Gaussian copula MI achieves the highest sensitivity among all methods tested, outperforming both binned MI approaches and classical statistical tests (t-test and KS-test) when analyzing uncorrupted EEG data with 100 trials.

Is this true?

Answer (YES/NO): NO